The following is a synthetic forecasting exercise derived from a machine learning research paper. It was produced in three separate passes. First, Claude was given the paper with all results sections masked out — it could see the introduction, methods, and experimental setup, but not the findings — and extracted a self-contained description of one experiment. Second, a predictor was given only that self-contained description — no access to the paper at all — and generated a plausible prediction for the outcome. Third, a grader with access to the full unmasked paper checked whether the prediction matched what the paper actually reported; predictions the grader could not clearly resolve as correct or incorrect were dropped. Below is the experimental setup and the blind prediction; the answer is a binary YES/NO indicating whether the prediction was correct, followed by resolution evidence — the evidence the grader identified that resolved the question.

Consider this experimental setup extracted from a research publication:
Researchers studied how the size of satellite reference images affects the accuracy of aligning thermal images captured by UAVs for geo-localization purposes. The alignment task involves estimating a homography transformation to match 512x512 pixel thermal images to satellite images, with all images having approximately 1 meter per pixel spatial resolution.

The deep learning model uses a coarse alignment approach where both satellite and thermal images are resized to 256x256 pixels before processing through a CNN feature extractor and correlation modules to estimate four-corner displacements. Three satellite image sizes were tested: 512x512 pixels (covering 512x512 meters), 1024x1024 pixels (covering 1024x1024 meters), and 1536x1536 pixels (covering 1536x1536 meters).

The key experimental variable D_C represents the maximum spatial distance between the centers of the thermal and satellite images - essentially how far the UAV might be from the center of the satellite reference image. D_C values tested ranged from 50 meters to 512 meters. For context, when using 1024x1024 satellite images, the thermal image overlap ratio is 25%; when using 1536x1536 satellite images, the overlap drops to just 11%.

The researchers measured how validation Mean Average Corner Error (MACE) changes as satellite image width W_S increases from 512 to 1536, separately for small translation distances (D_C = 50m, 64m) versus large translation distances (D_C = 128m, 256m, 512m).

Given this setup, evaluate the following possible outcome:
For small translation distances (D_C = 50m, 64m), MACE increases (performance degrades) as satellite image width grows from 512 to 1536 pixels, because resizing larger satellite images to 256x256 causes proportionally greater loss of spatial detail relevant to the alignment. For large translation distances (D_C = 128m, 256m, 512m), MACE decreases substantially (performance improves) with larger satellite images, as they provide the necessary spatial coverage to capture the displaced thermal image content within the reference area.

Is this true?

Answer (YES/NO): YES